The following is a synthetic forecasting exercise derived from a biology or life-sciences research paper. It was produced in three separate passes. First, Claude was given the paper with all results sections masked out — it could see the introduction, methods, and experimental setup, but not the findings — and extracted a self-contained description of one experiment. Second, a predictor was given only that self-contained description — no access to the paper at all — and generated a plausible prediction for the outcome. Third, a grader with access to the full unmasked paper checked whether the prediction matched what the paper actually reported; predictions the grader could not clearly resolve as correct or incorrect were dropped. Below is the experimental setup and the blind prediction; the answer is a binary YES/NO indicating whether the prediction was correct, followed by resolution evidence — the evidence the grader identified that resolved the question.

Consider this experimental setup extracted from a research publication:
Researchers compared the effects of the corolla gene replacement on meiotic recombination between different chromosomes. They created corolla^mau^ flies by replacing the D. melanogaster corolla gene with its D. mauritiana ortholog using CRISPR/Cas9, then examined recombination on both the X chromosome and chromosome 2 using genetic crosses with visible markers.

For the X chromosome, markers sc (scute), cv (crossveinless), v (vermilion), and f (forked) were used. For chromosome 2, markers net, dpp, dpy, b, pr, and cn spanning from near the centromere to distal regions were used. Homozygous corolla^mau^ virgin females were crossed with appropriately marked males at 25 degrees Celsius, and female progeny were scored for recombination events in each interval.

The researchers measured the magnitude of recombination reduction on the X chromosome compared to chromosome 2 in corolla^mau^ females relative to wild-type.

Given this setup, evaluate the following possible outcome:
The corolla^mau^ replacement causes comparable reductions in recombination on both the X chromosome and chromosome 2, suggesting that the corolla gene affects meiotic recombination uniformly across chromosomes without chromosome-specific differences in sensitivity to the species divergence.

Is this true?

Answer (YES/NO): NO